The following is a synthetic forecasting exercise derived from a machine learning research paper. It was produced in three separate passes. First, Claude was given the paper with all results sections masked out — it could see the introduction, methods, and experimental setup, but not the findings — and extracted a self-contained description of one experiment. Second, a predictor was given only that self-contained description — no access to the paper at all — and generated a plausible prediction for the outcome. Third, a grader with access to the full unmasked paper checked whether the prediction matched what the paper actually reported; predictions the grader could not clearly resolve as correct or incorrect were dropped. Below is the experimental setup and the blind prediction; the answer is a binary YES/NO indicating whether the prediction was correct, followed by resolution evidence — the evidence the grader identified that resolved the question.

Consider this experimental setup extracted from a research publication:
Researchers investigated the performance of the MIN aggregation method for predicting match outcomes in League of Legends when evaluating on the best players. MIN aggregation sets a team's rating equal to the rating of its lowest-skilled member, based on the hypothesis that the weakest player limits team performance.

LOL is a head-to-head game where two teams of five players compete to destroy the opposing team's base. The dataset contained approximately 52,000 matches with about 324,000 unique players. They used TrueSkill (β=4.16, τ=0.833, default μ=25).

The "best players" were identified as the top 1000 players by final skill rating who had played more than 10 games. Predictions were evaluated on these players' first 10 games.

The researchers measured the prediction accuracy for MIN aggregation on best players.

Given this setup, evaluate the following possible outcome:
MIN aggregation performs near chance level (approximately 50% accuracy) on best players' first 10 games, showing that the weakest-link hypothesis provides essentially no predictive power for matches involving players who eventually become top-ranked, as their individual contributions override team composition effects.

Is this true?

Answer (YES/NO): NO